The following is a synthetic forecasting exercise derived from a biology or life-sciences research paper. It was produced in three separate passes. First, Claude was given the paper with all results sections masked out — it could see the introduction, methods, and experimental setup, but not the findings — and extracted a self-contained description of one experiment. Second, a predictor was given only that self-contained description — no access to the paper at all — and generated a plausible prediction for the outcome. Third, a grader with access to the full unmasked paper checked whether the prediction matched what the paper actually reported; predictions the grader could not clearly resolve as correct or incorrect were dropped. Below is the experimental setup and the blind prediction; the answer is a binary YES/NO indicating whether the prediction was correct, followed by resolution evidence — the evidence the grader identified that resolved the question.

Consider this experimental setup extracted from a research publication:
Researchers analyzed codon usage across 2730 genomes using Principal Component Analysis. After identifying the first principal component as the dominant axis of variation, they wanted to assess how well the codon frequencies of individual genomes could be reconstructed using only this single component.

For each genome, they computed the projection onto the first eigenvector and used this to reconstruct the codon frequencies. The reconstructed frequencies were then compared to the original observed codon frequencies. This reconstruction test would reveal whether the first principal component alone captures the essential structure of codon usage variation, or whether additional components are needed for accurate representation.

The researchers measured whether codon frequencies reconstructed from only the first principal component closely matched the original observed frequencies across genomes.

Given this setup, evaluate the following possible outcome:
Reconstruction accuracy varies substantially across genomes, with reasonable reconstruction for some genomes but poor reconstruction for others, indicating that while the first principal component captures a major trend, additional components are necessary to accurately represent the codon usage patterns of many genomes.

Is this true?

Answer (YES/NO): NO